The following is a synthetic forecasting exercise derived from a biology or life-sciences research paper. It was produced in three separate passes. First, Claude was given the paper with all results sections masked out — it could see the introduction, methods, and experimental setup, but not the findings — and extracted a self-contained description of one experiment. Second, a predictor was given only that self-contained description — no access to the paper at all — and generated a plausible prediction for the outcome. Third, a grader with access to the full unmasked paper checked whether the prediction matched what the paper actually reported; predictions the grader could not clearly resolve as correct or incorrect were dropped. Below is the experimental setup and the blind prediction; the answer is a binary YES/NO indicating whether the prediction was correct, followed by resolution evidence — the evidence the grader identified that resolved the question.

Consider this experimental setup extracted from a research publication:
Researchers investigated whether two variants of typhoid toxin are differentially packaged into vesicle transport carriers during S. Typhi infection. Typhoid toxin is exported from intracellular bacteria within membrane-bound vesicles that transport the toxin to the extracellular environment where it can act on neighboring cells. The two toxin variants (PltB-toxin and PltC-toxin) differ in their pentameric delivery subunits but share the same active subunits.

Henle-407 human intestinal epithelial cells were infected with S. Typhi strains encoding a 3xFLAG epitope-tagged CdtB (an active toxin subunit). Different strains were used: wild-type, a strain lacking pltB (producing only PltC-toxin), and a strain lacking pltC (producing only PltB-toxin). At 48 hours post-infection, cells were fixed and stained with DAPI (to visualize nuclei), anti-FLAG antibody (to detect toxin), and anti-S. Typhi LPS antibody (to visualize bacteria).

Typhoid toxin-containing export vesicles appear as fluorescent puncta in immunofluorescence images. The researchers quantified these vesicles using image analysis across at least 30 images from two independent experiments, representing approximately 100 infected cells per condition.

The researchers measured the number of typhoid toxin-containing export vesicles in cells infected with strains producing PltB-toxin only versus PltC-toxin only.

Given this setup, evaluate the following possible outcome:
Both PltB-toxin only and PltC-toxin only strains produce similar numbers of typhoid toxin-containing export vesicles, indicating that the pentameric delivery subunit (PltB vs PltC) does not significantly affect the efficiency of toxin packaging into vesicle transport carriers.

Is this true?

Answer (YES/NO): NO